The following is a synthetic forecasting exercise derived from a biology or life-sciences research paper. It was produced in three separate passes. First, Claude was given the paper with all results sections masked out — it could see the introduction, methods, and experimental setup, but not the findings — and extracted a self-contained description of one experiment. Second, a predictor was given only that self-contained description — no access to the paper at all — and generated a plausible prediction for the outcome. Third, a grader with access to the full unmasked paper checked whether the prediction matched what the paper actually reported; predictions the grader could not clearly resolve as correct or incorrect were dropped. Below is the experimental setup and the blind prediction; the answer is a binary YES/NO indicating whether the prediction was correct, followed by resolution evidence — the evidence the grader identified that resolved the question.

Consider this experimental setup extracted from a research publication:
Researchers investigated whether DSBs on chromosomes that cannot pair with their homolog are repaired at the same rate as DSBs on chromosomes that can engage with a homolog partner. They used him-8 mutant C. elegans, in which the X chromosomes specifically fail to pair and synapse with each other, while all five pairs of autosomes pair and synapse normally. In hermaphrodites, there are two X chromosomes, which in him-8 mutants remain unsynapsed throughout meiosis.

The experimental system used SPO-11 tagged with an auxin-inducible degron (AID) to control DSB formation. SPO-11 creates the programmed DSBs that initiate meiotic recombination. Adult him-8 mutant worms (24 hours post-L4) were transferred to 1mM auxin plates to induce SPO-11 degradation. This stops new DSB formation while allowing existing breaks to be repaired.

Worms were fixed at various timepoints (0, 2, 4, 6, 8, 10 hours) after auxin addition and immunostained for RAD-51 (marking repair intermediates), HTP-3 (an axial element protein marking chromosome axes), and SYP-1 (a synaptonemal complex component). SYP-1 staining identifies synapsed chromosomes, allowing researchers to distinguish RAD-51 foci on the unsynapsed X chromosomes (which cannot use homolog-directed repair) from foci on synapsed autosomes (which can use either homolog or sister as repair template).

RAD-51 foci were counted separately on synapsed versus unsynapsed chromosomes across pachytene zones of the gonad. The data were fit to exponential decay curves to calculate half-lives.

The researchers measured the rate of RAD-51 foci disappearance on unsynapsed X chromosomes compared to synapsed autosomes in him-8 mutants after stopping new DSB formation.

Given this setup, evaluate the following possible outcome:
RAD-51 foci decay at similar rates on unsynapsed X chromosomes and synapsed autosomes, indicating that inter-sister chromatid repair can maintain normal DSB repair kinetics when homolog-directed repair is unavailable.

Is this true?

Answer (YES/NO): YES